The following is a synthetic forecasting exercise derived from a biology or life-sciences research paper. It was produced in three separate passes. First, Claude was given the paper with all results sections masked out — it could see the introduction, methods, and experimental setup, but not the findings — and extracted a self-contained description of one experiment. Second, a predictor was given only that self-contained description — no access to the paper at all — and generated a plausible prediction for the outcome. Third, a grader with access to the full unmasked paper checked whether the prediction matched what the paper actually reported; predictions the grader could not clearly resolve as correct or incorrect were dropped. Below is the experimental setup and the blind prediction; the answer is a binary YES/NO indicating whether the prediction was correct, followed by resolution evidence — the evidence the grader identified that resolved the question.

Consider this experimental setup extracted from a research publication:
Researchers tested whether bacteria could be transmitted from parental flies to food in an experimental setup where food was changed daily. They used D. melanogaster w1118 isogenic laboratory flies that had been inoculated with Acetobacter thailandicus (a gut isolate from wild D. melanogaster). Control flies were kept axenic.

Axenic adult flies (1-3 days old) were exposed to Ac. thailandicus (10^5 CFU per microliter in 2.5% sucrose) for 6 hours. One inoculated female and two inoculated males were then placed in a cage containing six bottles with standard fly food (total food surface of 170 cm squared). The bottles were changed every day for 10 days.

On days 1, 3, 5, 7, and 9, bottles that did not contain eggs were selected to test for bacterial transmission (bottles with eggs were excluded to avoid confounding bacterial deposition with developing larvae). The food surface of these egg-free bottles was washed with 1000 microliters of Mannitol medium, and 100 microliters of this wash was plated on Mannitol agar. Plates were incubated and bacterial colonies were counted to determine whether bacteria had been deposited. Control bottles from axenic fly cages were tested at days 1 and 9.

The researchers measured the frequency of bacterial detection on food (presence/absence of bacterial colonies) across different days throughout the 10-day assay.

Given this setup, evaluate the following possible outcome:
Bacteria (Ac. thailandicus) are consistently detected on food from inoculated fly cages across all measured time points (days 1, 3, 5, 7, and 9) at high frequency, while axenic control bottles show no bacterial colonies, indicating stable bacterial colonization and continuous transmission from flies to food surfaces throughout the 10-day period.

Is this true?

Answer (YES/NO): YES